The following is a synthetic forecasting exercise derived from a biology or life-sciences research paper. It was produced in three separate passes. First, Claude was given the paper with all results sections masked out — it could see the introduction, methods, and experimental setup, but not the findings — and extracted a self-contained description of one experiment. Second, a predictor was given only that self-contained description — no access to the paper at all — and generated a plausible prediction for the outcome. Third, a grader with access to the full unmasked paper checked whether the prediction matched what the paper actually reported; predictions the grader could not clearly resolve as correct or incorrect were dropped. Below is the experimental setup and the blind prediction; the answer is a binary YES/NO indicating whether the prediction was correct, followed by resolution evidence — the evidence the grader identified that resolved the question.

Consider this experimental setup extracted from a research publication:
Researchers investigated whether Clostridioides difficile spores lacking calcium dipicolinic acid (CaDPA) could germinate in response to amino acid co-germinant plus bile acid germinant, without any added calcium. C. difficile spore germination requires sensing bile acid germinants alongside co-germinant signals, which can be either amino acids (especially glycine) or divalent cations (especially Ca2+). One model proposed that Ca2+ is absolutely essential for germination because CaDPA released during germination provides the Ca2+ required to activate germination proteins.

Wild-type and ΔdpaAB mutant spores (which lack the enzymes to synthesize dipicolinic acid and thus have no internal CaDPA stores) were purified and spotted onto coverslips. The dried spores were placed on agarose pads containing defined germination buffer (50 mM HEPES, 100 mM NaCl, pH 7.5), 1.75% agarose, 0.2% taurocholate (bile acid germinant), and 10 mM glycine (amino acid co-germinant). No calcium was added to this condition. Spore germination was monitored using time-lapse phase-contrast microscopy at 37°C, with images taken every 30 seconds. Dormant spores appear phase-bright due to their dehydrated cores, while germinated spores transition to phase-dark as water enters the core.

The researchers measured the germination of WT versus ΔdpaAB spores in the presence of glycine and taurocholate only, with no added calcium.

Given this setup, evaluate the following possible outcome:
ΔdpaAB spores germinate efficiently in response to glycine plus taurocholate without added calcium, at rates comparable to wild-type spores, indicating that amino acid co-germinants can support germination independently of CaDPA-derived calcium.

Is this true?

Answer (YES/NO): NO